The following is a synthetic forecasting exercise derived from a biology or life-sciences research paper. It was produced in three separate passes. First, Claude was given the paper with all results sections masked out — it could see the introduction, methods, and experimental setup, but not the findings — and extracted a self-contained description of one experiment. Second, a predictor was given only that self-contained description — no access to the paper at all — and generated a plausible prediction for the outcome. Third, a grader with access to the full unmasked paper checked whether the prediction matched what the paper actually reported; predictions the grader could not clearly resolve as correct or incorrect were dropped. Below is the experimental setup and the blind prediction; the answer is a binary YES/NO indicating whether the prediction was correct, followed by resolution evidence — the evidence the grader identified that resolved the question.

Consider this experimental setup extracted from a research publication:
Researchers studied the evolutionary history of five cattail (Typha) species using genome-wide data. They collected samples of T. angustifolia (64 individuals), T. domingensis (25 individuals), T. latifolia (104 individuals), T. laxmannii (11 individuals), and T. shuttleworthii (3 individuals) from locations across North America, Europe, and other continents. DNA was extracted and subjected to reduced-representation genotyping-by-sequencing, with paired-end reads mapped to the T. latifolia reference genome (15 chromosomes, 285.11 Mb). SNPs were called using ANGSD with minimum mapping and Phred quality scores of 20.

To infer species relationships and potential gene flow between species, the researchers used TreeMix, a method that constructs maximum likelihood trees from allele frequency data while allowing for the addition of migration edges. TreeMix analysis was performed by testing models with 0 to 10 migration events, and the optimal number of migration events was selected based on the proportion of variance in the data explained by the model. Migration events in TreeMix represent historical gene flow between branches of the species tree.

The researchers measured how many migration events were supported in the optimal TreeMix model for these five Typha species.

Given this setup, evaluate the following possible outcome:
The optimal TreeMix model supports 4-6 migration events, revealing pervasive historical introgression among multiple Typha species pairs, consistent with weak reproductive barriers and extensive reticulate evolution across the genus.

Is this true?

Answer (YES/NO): NO